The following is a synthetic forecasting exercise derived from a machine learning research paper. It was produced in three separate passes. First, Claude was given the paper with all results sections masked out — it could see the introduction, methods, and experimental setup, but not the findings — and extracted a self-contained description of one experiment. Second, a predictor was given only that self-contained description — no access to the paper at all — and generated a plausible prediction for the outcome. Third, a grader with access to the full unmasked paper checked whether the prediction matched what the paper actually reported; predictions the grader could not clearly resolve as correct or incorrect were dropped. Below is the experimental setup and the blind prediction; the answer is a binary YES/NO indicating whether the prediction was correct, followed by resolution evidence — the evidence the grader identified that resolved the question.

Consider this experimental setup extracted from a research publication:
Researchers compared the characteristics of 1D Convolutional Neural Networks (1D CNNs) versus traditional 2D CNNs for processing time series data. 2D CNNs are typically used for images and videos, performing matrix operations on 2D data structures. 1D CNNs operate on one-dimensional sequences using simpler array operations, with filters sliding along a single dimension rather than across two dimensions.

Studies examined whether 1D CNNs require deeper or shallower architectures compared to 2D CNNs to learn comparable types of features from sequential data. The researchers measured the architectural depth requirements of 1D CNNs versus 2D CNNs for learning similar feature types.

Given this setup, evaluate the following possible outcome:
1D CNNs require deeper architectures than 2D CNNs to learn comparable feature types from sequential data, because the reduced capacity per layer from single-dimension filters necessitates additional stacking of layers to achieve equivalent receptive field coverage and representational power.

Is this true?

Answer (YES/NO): NO